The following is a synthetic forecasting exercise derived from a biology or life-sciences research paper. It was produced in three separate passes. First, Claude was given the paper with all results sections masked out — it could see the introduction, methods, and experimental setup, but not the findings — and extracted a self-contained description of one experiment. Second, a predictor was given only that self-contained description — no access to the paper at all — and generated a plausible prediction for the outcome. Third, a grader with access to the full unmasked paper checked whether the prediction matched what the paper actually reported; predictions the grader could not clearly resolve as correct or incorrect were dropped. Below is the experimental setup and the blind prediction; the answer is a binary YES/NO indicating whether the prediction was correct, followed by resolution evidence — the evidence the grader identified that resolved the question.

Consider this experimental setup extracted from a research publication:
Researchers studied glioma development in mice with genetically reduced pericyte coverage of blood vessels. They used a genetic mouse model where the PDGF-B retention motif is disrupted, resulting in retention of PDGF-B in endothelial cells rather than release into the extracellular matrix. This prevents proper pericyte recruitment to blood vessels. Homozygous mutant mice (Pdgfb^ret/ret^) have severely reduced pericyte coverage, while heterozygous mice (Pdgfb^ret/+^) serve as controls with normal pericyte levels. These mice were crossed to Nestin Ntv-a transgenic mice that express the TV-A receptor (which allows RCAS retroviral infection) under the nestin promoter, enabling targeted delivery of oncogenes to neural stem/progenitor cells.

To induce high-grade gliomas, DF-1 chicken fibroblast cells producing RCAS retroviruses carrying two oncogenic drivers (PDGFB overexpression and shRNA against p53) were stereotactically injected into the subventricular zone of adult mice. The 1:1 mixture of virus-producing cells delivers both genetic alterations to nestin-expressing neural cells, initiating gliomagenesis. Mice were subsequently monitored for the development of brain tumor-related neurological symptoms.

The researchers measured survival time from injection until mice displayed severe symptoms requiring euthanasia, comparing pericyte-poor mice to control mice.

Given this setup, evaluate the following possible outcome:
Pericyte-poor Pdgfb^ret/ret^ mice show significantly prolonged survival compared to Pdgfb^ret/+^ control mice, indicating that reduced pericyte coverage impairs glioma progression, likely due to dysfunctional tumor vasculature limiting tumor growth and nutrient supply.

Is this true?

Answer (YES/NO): NO